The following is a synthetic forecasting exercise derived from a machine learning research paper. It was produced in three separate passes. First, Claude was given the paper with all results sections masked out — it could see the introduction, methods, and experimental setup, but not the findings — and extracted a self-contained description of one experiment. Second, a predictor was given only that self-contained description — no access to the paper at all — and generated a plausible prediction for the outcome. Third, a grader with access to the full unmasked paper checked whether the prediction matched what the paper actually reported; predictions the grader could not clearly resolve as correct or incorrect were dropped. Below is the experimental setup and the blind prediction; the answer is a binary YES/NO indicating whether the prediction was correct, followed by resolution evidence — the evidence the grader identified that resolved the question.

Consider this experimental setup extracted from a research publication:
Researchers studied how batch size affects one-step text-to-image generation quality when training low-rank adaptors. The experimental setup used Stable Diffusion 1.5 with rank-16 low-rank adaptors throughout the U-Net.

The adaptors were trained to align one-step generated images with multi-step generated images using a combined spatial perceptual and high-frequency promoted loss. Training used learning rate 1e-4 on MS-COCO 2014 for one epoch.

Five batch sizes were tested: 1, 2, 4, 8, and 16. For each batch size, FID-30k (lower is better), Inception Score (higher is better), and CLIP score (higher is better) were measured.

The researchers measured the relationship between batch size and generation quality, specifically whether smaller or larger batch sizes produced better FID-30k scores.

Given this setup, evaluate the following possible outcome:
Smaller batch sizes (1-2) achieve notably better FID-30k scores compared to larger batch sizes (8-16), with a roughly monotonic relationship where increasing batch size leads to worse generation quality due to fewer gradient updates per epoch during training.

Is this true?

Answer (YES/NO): NO